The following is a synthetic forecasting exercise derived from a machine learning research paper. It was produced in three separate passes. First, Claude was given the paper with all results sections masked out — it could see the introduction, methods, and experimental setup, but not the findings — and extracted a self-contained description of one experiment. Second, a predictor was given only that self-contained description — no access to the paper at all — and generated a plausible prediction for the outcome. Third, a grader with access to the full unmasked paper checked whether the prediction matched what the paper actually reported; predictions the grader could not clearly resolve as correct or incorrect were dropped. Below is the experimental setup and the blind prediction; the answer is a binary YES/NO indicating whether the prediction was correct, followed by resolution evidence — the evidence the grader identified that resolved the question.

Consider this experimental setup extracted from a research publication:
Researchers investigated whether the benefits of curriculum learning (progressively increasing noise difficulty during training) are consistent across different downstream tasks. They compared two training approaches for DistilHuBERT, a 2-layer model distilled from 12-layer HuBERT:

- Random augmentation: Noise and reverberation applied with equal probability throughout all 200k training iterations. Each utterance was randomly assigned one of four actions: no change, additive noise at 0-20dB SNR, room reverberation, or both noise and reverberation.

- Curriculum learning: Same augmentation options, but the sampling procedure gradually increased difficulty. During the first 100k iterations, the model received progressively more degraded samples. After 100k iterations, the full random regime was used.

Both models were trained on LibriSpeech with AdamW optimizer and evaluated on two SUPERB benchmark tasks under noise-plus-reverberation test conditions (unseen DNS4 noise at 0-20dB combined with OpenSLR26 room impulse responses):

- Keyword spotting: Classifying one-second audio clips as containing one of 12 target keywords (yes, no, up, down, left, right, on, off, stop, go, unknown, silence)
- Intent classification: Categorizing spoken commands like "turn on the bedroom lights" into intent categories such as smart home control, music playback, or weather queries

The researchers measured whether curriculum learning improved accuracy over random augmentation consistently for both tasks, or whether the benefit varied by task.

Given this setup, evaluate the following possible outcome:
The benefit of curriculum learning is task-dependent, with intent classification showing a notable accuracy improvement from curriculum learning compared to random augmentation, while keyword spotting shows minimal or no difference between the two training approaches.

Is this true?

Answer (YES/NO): NO